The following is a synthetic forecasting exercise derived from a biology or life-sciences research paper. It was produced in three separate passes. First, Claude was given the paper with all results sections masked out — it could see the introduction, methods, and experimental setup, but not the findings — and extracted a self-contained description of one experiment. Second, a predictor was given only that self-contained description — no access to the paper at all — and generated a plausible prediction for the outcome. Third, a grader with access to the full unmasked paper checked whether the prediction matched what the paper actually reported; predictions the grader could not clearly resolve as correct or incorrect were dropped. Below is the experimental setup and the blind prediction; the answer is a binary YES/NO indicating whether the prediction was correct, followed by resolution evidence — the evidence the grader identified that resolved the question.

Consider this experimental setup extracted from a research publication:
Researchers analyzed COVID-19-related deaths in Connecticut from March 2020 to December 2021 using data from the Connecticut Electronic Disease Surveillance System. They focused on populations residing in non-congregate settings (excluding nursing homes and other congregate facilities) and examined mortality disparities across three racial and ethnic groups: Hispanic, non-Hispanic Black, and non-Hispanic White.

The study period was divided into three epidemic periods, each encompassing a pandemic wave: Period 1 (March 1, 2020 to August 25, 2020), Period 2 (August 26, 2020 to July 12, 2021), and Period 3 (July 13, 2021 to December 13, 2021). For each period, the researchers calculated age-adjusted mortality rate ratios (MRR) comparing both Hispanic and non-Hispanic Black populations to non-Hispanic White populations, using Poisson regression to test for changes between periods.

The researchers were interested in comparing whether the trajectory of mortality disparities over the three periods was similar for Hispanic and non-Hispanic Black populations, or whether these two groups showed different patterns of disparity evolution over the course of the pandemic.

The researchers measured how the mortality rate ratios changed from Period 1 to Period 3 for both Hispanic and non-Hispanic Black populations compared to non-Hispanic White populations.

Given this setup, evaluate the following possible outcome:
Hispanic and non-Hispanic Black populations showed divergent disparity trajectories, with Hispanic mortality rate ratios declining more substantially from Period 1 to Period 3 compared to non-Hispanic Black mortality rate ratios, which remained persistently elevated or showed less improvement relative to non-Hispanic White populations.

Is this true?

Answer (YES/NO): NO